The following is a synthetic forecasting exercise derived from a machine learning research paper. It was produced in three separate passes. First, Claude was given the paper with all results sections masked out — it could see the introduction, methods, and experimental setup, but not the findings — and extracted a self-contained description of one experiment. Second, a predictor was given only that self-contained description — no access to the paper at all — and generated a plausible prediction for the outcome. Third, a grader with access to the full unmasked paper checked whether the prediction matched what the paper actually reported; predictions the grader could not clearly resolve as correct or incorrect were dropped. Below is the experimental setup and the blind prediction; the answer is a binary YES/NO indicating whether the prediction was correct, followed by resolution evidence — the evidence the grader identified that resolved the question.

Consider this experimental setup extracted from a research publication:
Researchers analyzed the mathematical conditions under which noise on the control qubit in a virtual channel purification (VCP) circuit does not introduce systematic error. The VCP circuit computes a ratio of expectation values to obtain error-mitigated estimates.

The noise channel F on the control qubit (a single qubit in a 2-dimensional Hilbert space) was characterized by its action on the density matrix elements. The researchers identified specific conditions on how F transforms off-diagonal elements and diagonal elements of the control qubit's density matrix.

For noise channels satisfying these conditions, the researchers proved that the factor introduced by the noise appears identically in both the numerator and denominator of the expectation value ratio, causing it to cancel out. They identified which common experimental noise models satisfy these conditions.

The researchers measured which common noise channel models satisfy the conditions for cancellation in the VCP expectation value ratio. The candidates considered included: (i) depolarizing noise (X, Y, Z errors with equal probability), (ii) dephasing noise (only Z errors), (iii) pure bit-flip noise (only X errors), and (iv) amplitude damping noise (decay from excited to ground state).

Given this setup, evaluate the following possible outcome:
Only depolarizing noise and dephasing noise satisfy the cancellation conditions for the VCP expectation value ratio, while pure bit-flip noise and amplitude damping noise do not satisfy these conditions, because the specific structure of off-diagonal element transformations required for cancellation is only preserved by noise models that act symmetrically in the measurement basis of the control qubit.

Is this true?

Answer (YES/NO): NO